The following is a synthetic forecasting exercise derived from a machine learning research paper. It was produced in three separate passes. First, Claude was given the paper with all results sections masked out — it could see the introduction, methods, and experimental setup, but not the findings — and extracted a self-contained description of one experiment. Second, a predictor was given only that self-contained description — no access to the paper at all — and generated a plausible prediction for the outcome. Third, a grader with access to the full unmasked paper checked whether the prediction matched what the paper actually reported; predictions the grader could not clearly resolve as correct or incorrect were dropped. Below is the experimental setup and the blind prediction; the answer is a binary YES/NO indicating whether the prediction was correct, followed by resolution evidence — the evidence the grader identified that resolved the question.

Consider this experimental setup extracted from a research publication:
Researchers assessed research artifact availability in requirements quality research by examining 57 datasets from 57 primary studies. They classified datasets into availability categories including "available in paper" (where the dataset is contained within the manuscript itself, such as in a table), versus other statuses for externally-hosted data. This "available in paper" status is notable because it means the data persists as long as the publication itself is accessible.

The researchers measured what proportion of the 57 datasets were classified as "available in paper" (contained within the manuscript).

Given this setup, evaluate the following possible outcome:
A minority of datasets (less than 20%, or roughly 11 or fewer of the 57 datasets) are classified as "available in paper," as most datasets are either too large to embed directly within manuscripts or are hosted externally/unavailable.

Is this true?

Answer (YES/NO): YES